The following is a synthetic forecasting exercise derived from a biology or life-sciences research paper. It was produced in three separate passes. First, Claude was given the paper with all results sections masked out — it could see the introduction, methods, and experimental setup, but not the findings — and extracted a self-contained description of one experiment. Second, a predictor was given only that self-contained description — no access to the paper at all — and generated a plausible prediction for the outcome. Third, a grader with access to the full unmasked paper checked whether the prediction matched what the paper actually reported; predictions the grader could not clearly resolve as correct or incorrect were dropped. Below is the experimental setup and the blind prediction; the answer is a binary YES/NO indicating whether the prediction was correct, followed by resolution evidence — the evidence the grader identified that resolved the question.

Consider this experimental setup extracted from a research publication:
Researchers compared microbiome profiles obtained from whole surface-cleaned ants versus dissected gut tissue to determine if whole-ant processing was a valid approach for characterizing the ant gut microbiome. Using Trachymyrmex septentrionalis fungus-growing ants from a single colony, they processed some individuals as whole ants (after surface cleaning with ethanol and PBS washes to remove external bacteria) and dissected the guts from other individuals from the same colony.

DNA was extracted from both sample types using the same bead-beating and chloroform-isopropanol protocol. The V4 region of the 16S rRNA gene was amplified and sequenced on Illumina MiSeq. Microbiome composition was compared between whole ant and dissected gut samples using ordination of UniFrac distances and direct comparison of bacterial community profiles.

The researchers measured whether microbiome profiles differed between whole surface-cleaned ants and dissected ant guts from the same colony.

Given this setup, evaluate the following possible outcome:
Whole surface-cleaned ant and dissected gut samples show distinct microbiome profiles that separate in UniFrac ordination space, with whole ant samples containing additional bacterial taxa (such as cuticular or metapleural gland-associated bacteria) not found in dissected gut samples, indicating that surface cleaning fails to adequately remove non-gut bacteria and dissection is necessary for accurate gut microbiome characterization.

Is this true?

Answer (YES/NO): NO